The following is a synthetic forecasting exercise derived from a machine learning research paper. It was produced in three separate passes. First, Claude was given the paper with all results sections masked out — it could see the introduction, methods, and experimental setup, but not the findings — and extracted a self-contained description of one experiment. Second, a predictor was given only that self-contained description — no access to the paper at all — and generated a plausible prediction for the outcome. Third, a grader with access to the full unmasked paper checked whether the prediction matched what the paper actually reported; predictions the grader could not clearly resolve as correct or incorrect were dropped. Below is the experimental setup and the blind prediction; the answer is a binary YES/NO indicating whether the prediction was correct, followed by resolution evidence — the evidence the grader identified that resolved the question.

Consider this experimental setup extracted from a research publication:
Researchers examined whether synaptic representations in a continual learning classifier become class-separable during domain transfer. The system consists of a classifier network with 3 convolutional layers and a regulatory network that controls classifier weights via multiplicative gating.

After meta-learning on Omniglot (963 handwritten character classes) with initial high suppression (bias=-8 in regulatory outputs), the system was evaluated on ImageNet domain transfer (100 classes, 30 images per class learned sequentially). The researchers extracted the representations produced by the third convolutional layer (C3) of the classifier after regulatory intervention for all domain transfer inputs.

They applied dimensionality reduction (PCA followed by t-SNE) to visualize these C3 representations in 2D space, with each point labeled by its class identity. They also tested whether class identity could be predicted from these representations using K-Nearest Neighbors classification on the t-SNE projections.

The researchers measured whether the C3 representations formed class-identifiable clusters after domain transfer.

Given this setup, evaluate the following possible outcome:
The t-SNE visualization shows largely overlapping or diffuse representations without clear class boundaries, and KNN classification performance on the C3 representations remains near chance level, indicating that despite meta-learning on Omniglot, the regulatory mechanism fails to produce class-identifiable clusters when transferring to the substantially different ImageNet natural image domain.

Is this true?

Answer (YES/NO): YES